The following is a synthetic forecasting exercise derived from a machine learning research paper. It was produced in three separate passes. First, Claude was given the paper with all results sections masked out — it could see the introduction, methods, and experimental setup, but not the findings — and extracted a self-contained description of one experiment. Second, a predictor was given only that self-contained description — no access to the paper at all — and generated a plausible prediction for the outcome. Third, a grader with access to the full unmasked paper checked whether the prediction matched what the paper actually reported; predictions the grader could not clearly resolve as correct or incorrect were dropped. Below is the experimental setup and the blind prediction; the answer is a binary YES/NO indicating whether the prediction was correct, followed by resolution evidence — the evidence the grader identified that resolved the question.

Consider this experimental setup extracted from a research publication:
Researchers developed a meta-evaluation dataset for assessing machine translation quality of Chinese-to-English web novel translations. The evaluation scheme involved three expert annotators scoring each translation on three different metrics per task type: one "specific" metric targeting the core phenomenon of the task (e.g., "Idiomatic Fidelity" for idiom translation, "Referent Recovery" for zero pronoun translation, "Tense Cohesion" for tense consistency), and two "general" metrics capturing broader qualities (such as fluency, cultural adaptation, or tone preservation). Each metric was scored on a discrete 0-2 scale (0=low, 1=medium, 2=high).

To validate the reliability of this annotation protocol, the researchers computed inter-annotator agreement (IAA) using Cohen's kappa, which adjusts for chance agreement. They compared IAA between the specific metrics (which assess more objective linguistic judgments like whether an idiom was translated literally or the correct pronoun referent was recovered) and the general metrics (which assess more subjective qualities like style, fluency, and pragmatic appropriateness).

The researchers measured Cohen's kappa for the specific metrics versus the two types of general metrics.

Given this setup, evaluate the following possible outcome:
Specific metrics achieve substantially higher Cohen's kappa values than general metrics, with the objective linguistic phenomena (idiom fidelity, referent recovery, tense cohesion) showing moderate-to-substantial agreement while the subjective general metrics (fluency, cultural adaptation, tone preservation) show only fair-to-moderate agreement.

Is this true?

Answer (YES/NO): NO